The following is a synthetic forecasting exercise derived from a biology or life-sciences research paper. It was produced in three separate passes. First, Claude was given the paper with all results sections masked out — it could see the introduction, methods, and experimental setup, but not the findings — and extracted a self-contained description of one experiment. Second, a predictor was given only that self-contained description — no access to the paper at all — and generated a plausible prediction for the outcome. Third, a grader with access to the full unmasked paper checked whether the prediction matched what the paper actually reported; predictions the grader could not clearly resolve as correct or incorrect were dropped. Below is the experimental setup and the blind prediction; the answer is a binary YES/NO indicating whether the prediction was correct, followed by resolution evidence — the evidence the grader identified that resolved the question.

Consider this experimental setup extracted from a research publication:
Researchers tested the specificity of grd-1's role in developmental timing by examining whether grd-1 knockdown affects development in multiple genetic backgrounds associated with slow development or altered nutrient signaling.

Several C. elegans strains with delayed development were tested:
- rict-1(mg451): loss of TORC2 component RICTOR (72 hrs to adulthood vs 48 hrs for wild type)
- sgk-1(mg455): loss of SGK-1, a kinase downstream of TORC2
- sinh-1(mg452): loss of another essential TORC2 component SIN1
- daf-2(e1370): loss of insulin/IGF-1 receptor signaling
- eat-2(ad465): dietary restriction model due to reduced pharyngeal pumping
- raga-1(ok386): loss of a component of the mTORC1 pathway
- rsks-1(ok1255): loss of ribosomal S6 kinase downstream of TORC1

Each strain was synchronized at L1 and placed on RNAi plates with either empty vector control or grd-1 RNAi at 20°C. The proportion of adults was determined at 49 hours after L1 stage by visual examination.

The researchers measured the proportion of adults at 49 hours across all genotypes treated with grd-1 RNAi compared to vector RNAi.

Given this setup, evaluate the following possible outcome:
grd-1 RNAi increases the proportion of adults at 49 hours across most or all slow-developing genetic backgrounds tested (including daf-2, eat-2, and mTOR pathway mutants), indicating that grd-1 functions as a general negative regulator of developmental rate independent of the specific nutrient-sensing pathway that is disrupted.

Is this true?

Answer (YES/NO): NO